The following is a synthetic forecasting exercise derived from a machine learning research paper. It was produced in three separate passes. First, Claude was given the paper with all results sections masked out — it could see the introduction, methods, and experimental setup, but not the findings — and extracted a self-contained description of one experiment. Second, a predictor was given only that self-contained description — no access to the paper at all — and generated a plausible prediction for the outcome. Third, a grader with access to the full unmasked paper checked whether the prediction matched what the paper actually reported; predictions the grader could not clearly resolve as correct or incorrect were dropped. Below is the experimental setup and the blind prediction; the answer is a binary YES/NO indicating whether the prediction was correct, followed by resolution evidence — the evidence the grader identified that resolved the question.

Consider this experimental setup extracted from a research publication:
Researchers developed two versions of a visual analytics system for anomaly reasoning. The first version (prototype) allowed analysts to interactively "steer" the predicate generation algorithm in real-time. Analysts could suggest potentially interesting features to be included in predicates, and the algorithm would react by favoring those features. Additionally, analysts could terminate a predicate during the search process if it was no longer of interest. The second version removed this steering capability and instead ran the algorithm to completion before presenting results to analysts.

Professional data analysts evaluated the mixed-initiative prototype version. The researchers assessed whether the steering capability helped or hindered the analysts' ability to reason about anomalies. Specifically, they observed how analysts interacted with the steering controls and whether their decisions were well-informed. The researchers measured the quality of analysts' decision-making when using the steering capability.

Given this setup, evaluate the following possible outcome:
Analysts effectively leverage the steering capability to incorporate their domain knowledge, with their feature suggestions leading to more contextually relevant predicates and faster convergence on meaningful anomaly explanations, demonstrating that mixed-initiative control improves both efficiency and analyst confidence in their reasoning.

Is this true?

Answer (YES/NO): NO